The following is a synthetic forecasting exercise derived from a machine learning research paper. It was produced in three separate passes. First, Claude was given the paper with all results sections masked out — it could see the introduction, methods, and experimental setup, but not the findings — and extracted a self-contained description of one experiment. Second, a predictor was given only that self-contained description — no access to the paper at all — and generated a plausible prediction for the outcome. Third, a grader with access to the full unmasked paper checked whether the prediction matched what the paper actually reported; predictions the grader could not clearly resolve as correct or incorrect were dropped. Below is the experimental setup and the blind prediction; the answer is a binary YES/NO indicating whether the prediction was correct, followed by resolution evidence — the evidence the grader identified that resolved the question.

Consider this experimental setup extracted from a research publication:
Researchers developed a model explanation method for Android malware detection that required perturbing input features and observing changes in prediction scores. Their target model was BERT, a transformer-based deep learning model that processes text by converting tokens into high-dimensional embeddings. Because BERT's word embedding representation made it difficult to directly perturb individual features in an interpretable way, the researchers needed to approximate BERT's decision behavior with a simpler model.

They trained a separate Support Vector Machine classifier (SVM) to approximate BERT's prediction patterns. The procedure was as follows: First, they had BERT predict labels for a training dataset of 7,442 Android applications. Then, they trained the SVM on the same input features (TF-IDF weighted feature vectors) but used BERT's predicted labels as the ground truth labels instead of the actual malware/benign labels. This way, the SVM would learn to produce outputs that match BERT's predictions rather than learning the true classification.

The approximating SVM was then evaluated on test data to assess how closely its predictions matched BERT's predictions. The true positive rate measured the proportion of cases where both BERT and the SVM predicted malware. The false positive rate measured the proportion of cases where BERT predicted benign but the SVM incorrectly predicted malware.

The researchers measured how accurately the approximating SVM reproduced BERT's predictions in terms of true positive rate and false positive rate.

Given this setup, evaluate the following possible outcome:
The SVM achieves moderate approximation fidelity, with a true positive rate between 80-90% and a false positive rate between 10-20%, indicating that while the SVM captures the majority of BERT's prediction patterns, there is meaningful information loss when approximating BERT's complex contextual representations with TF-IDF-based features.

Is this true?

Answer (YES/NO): NO